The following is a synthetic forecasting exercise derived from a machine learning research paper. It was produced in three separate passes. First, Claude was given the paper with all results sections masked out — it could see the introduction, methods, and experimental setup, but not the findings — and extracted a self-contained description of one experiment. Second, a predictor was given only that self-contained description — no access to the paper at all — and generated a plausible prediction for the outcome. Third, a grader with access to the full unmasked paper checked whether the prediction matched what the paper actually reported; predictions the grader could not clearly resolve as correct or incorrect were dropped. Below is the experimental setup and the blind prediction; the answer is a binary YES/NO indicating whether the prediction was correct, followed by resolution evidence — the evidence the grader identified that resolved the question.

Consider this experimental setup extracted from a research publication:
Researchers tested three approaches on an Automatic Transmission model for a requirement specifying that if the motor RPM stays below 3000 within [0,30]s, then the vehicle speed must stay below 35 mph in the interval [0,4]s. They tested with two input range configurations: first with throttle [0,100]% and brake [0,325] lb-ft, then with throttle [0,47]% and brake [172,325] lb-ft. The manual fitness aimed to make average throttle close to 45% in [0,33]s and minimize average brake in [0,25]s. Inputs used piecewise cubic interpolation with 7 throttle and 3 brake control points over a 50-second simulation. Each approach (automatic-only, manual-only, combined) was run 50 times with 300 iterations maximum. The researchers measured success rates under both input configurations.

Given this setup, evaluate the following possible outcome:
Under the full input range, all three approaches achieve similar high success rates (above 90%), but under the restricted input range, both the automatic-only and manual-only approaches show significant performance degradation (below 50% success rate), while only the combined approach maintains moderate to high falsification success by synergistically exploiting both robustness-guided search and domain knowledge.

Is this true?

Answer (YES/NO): NO